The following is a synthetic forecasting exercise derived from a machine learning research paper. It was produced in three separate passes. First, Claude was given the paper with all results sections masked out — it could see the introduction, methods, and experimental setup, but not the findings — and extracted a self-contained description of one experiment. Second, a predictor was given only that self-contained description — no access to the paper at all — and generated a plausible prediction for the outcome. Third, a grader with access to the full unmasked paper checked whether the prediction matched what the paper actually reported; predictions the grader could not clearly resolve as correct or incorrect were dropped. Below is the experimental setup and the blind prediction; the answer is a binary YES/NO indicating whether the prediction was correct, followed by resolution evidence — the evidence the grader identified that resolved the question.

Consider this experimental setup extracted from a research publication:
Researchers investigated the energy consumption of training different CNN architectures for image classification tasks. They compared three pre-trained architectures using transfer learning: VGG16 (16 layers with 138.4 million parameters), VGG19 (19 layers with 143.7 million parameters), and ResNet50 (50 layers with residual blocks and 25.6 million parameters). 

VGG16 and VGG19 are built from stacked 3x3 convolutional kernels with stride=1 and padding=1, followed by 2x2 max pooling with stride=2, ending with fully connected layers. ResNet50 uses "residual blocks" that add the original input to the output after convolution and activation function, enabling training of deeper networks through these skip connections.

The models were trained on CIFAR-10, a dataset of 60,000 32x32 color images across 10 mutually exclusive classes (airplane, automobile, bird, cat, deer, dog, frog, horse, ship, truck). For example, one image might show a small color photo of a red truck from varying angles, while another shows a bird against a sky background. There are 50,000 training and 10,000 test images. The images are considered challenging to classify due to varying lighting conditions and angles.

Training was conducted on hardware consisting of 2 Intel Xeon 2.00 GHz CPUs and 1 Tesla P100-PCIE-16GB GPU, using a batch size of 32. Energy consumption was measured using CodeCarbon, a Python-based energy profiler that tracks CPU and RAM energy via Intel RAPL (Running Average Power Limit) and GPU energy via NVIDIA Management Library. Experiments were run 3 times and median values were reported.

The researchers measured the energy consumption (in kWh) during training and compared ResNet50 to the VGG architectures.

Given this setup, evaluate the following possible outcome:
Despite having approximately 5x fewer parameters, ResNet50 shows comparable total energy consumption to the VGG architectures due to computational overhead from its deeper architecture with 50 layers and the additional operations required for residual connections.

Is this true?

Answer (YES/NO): NO